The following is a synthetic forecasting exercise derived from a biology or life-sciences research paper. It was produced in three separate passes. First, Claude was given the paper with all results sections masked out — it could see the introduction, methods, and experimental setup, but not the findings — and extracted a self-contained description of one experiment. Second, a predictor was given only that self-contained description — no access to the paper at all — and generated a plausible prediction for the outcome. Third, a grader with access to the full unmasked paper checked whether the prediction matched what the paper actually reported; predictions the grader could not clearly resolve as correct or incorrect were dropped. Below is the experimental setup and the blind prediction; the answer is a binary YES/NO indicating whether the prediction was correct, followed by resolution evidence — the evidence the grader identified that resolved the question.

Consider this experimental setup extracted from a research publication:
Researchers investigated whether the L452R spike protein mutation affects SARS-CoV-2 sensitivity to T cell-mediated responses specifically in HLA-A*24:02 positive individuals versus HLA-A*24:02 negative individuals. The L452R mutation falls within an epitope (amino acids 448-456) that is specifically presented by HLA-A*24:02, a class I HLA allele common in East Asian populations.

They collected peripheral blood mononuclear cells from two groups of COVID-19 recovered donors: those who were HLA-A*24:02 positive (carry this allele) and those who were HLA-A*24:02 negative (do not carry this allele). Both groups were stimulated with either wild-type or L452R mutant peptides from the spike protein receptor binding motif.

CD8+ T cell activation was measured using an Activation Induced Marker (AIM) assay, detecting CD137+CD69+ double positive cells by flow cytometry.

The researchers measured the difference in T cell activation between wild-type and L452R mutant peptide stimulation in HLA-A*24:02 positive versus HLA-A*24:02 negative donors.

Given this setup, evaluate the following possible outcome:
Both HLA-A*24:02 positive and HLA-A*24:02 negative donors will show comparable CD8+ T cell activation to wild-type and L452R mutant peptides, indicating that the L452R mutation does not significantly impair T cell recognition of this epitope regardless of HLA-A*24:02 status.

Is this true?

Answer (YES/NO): NO